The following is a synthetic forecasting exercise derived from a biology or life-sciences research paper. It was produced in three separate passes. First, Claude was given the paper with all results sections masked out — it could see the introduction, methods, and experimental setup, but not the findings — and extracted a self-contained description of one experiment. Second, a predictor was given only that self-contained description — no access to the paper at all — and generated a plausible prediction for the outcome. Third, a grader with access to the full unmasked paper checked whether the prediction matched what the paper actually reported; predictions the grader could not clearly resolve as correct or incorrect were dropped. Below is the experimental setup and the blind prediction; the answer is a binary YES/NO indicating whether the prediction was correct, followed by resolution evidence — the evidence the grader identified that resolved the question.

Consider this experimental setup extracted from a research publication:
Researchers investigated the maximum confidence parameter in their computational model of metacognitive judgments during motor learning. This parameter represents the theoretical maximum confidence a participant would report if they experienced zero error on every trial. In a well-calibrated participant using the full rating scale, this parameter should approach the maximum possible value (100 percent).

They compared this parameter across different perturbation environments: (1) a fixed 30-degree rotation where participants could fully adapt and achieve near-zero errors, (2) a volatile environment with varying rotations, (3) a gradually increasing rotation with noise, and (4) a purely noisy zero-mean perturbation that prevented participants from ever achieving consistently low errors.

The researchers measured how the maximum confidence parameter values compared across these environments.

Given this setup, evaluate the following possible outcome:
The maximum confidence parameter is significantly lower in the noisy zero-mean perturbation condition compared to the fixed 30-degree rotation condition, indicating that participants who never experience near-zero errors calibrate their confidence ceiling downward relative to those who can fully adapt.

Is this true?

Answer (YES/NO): YES